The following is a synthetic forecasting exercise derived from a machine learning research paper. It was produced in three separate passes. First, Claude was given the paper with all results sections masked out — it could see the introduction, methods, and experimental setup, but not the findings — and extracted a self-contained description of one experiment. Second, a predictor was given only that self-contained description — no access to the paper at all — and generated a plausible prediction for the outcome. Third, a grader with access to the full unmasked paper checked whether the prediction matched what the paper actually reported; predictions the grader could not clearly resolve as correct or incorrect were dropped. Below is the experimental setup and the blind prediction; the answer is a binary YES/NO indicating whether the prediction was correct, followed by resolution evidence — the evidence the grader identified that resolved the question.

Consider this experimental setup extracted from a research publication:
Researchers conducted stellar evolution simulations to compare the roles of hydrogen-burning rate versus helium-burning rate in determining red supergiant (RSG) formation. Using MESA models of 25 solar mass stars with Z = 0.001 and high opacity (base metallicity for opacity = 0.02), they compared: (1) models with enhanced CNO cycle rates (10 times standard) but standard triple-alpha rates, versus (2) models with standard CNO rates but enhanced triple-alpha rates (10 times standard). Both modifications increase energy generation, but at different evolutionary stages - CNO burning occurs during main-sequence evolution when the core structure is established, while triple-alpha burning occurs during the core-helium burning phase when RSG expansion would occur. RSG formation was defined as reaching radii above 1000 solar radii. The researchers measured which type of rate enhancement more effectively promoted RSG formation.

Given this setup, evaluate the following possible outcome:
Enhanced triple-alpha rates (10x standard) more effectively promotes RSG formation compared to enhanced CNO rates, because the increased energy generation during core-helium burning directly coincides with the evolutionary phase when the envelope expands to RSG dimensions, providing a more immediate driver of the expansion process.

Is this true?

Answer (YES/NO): NO